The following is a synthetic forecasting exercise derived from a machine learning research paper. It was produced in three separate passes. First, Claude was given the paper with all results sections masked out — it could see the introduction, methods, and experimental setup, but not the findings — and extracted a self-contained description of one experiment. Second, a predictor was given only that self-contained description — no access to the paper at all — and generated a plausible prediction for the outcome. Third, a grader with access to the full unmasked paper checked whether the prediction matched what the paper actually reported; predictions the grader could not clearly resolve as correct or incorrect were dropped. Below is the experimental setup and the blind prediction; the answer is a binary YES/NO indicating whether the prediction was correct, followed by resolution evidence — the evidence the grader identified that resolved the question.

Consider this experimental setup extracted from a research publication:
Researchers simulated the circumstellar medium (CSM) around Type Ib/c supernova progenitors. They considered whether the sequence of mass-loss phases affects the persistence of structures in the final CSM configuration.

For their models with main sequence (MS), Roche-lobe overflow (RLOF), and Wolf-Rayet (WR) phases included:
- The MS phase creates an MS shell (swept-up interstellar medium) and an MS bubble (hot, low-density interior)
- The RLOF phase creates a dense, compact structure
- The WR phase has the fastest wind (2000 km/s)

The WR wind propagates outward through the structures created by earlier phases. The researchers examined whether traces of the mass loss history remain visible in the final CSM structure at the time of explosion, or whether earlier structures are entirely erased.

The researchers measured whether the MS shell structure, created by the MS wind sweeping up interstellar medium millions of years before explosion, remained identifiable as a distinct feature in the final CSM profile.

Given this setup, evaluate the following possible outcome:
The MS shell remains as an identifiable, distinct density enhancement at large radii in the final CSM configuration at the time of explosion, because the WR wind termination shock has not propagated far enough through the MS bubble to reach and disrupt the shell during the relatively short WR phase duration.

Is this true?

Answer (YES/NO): YES